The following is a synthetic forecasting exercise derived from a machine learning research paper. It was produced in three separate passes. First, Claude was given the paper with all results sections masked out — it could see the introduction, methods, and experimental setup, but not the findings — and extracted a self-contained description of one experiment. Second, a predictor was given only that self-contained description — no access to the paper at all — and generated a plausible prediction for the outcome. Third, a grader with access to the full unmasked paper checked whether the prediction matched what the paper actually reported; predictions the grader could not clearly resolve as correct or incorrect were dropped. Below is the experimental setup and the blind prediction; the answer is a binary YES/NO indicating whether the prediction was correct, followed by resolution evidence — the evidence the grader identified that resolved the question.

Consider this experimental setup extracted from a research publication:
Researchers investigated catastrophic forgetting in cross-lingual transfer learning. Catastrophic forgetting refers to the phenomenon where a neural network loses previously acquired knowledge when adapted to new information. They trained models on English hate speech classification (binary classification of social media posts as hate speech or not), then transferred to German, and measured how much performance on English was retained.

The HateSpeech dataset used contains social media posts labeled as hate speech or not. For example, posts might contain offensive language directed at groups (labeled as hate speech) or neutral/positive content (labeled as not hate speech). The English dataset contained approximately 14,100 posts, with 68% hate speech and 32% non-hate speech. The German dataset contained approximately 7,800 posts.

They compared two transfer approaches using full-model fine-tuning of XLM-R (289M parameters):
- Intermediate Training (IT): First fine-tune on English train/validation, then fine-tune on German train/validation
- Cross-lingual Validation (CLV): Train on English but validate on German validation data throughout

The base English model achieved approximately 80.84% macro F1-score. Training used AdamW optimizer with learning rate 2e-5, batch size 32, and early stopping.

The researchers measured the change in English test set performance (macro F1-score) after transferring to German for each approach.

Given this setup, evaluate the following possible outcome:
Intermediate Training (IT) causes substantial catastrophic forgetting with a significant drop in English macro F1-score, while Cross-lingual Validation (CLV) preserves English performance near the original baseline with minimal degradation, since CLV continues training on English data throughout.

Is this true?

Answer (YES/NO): NO